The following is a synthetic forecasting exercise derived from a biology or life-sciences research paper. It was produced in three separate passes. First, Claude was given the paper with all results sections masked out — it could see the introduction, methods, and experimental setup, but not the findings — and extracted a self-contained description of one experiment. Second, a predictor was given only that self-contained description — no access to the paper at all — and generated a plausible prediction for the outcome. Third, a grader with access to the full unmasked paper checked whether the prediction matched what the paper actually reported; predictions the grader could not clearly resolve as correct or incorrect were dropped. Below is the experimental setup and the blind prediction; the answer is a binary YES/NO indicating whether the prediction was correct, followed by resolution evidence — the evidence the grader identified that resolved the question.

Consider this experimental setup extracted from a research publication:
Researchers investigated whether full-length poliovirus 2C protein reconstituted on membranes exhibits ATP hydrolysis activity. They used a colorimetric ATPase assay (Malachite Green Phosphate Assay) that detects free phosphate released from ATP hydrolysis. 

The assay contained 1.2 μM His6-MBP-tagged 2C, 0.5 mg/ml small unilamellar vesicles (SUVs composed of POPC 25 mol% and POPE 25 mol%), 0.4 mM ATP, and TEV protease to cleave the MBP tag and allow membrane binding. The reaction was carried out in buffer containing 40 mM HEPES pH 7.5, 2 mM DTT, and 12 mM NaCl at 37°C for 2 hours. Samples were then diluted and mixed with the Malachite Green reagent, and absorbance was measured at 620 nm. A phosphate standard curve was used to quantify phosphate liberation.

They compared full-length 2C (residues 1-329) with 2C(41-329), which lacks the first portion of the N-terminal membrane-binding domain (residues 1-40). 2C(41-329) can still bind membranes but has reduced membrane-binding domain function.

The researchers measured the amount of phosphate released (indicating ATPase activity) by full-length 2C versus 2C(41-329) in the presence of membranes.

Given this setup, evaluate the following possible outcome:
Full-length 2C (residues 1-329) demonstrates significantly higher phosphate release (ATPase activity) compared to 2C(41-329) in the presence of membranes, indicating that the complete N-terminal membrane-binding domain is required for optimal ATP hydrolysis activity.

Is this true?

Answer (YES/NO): YES